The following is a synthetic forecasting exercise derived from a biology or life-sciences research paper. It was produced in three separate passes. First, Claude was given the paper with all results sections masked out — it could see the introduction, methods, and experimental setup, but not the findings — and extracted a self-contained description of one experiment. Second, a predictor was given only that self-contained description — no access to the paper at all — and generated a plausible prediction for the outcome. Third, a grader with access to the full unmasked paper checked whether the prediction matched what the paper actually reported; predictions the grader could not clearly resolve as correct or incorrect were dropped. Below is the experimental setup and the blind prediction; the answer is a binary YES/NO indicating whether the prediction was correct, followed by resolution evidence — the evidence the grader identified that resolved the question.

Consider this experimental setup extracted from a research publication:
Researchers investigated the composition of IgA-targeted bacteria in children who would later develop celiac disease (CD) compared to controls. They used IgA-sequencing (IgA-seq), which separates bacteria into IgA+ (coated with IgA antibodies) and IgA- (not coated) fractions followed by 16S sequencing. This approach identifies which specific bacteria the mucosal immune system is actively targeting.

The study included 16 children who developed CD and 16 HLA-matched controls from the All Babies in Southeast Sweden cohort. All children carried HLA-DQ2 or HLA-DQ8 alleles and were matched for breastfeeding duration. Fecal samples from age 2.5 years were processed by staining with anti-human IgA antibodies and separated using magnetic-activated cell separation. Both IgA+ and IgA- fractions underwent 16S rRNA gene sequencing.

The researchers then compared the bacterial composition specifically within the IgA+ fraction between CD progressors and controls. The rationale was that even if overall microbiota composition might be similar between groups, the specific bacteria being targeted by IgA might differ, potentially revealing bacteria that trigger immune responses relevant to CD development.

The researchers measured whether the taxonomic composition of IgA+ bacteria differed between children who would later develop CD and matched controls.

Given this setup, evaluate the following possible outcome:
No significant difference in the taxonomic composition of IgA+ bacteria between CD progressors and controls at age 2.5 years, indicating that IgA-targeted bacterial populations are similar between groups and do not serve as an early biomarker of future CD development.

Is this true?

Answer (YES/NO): NO